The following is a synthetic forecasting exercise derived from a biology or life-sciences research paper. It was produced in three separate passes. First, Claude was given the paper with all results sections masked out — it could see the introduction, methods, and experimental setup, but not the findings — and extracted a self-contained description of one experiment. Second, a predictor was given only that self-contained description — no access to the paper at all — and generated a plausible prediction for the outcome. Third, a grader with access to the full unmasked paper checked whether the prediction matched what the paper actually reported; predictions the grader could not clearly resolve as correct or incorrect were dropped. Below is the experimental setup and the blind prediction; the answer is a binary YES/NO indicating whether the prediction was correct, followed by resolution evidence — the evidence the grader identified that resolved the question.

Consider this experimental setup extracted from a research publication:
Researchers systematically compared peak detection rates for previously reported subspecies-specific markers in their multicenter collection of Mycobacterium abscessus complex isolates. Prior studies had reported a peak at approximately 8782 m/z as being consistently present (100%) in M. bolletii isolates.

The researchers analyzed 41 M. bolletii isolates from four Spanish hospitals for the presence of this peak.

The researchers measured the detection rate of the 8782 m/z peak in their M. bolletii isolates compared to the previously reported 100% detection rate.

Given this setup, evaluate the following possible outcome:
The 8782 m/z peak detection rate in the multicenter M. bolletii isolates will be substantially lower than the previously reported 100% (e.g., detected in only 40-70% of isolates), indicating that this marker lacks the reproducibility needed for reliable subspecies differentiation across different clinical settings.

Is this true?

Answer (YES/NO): YES